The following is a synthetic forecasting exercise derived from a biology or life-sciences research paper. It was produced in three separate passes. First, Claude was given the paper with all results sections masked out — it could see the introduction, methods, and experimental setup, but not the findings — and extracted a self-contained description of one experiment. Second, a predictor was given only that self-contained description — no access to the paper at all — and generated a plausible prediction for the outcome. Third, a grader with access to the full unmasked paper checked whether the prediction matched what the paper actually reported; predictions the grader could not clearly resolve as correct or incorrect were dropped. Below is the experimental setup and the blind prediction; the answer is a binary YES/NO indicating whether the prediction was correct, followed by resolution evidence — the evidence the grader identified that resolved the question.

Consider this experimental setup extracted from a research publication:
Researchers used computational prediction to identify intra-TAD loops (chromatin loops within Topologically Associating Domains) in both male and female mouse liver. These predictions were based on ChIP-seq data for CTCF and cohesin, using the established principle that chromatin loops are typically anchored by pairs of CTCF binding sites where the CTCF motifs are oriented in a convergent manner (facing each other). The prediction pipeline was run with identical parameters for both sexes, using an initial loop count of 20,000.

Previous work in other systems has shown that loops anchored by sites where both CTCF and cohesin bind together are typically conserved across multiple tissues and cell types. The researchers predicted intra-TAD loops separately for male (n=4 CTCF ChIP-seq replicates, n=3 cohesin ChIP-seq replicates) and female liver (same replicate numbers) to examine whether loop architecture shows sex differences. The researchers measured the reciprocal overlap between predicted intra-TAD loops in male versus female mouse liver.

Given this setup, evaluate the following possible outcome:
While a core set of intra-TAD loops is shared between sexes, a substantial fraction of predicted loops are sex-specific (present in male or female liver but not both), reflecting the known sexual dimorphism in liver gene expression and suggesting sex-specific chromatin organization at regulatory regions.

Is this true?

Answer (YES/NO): NO